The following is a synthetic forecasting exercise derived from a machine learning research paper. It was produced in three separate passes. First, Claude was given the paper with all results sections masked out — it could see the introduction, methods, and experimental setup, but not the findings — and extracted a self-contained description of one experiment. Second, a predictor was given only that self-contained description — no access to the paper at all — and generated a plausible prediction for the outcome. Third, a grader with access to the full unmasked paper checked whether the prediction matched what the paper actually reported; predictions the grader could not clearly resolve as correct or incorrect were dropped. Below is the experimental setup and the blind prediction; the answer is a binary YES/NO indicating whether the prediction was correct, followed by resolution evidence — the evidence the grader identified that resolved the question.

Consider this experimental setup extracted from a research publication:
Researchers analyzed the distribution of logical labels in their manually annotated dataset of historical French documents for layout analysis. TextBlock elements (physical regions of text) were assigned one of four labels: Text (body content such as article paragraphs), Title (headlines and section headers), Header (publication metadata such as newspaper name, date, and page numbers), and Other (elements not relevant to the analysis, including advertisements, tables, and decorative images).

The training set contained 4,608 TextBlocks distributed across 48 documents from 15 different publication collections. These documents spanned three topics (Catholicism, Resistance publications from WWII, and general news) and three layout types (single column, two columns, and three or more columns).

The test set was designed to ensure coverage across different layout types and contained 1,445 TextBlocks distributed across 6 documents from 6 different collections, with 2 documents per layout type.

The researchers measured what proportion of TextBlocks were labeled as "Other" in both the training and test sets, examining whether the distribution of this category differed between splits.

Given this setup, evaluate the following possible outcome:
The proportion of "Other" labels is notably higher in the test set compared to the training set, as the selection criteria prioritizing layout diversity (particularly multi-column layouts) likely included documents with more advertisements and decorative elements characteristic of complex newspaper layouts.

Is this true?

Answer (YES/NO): NO